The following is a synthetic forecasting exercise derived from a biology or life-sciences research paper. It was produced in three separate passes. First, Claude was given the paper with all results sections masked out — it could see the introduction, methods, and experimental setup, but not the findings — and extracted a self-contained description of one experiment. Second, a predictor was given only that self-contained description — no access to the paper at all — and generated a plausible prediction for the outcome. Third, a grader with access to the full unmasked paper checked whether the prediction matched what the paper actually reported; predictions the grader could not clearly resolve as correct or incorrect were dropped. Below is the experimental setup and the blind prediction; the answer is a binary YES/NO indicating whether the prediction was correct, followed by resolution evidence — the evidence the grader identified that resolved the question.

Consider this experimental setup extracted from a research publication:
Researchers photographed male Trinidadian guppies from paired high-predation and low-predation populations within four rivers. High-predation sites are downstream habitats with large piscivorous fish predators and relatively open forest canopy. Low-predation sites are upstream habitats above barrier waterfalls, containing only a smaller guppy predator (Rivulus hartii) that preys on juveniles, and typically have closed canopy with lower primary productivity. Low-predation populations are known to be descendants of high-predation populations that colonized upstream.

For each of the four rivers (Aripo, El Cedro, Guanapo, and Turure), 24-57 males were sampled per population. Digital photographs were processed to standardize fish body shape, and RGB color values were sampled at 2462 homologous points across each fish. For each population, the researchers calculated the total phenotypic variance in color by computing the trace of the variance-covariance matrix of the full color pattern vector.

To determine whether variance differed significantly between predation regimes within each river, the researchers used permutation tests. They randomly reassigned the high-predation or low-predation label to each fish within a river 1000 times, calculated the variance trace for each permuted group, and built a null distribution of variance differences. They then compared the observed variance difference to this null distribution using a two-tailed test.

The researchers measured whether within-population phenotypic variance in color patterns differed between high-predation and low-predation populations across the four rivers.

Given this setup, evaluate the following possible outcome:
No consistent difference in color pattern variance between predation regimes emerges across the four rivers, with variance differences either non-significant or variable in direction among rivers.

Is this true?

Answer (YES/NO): YES